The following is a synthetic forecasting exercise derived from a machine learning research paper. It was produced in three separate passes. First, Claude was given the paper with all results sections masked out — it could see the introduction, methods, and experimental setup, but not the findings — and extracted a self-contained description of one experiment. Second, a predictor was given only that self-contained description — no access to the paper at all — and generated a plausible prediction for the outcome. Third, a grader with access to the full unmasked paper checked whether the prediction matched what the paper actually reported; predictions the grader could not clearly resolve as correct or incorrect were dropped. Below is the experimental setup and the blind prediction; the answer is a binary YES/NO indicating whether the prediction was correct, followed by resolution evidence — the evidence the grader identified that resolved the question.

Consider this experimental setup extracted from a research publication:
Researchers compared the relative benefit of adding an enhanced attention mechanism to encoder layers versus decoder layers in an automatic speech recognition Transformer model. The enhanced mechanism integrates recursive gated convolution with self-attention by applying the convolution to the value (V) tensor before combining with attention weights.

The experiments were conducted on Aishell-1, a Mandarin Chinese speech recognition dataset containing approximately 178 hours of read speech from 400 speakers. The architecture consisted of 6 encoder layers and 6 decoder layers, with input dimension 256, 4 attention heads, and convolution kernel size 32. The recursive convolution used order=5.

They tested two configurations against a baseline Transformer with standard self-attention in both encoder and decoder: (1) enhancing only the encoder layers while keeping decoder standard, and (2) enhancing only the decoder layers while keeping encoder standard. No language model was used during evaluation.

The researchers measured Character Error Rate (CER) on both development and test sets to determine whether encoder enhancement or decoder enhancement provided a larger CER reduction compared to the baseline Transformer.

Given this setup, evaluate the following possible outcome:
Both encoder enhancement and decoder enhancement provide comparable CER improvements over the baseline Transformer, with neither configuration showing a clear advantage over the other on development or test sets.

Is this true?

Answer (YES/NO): NO